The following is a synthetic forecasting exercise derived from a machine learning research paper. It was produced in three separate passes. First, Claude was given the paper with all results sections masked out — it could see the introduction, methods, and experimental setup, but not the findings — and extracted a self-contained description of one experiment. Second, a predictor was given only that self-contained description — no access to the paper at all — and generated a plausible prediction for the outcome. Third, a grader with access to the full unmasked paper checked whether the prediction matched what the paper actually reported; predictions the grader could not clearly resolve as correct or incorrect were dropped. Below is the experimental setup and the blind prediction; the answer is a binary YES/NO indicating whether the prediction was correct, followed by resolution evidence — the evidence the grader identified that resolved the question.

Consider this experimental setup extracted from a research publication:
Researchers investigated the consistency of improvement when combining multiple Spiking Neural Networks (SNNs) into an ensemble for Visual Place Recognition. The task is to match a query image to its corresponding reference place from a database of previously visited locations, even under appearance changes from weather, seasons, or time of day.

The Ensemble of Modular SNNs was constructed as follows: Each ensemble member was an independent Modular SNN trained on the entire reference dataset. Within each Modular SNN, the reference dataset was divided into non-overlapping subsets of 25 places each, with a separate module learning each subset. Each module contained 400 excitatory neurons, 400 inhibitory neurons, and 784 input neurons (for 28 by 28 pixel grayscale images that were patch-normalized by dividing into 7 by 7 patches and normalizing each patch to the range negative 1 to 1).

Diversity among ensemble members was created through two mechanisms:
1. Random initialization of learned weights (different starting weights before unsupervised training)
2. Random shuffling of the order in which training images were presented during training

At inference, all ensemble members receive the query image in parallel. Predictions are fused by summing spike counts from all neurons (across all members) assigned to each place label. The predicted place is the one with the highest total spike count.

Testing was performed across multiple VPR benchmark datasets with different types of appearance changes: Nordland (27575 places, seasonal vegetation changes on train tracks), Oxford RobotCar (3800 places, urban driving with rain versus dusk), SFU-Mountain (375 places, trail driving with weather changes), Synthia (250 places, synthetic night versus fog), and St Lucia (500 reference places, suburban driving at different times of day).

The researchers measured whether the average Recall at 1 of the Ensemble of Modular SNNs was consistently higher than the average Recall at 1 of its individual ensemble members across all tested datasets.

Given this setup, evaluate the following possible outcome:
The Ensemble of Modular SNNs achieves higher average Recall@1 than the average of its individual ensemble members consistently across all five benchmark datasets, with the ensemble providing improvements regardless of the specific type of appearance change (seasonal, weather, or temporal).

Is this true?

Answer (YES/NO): YES